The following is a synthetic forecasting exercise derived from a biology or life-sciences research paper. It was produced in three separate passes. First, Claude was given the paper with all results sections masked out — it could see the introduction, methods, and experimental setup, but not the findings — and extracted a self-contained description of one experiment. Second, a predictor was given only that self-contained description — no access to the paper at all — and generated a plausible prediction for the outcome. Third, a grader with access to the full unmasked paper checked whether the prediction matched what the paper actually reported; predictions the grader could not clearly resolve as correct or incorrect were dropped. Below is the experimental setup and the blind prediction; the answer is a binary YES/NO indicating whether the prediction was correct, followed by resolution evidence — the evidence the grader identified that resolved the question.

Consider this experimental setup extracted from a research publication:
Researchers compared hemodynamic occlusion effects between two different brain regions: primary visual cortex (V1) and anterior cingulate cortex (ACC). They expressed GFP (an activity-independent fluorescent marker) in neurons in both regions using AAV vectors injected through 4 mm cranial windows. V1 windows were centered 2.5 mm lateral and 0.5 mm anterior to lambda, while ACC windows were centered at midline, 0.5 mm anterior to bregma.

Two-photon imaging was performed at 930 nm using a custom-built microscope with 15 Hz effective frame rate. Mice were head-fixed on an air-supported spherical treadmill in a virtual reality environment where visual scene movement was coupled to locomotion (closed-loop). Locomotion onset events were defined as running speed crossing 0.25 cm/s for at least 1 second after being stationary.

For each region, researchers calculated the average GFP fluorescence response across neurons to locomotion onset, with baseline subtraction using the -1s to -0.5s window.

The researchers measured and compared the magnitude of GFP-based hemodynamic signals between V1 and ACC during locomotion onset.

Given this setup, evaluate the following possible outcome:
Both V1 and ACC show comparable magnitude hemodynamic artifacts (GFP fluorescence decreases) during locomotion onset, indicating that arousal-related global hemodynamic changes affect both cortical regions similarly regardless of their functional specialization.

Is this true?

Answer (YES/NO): NO